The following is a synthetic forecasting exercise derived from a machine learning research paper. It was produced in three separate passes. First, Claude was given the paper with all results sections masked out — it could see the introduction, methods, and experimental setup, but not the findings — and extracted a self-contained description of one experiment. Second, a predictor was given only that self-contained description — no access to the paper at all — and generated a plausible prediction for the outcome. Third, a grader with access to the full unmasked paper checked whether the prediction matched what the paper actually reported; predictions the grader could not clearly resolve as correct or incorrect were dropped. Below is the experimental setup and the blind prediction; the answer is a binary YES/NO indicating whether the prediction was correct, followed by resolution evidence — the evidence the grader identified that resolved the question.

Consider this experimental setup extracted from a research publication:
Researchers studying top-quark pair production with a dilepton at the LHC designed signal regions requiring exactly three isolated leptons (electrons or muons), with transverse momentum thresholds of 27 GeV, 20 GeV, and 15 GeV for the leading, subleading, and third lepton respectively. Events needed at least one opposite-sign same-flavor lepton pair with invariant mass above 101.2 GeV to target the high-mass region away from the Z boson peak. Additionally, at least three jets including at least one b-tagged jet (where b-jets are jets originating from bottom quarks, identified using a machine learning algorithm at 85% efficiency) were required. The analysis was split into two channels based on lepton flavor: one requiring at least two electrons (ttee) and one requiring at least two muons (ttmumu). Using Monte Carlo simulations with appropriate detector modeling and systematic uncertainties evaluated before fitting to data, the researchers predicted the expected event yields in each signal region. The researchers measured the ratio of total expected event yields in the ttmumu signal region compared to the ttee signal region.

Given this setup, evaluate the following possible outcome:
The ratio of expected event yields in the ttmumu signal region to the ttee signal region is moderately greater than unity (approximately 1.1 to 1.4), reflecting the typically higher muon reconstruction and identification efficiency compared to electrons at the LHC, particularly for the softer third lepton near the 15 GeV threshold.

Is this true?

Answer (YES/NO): YES